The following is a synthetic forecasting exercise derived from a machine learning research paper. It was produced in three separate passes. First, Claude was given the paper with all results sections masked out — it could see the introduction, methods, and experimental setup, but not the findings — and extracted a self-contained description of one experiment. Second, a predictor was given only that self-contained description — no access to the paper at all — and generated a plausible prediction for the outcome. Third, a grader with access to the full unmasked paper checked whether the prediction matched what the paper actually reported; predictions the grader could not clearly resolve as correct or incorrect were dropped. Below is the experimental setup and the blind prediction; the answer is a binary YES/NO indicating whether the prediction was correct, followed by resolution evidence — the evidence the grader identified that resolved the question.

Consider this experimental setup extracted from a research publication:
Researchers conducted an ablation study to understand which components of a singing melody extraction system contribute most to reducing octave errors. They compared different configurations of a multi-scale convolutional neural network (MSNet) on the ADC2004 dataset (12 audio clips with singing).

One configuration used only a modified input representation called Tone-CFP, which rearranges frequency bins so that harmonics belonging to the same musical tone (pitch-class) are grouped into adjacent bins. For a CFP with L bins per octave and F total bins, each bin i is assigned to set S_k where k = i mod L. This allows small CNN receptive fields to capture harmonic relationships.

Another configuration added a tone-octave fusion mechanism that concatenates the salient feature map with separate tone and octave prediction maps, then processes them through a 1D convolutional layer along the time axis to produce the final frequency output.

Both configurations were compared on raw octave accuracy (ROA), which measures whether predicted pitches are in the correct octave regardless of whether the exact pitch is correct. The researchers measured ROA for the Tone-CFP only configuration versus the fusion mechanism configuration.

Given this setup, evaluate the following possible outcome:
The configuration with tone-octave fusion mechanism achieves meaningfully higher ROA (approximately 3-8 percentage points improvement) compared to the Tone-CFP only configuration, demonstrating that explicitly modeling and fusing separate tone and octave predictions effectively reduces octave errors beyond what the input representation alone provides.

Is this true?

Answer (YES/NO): YES